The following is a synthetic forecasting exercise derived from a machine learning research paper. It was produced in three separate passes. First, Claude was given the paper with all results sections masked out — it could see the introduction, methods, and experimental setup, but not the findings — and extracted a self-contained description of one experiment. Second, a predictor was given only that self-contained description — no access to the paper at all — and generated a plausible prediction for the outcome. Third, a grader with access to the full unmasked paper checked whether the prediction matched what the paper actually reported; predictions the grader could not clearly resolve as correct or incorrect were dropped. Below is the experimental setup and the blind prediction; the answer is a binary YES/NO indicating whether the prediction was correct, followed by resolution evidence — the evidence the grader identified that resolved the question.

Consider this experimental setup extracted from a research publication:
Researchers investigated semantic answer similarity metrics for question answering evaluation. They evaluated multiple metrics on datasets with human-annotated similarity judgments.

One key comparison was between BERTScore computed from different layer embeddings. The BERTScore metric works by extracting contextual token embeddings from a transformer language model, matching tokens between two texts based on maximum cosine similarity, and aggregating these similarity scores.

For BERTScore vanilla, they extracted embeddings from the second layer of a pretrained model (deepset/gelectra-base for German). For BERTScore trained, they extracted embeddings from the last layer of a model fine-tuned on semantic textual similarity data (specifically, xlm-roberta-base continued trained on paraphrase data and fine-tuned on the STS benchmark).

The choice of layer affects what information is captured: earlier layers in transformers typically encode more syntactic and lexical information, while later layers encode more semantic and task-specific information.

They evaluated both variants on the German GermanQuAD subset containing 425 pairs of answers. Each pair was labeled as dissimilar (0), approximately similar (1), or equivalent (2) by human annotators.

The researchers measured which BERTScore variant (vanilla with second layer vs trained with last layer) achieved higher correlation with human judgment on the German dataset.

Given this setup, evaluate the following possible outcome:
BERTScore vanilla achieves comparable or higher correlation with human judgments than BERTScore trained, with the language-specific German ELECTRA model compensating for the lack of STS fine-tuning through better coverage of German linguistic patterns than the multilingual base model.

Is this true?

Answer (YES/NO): NO